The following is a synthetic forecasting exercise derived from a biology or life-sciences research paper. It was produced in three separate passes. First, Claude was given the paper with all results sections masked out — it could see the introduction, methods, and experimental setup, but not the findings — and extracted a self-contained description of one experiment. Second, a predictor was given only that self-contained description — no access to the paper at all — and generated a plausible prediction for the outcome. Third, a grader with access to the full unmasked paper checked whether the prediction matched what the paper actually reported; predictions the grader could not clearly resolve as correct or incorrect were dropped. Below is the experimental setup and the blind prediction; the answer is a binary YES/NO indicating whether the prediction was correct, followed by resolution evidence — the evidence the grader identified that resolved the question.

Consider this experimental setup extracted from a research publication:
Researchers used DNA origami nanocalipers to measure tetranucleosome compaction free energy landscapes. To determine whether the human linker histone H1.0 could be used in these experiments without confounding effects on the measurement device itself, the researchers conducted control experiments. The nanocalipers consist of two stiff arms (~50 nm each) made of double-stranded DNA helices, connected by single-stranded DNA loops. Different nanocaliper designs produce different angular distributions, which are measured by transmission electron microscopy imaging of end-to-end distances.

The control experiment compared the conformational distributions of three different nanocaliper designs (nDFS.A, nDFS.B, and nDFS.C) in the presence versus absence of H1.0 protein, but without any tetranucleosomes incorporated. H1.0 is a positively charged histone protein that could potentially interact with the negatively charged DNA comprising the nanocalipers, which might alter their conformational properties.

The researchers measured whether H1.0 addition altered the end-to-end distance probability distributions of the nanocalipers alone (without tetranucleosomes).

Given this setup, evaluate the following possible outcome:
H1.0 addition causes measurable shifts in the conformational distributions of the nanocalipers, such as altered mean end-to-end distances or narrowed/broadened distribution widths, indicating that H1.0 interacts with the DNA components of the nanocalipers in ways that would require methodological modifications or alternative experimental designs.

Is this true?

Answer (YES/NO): NO